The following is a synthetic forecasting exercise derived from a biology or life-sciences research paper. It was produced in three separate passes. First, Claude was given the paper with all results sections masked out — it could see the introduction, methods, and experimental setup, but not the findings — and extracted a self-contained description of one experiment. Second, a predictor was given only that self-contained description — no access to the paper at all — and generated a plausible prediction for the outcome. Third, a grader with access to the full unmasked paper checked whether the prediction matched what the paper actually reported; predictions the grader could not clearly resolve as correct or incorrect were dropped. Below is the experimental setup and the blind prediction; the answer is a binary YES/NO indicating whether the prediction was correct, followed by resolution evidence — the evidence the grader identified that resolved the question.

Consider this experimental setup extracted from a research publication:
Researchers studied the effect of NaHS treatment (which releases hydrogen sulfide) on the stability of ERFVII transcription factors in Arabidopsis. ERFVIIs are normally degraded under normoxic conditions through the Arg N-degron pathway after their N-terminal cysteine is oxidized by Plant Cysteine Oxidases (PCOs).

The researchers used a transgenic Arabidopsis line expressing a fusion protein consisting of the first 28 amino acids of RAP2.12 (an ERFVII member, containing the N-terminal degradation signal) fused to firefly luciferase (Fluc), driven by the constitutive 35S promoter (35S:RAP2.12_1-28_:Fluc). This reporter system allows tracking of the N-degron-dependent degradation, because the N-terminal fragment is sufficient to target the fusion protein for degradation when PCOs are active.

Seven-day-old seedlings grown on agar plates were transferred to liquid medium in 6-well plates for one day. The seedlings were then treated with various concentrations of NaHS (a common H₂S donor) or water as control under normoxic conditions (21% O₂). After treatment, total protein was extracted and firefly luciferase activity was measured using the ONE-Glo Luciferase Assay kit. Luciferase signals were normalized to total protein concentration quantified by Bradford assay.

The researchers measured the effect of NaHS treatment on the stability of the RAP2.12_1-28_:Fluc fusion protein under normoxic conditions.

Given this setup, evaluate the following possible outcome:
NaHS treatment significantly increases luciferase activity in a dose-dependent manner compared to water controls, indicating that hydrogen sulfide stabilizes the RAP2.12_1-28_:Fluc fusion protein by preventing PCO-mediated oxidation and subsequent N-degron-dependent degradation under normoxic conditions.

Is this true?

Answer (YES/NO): NO